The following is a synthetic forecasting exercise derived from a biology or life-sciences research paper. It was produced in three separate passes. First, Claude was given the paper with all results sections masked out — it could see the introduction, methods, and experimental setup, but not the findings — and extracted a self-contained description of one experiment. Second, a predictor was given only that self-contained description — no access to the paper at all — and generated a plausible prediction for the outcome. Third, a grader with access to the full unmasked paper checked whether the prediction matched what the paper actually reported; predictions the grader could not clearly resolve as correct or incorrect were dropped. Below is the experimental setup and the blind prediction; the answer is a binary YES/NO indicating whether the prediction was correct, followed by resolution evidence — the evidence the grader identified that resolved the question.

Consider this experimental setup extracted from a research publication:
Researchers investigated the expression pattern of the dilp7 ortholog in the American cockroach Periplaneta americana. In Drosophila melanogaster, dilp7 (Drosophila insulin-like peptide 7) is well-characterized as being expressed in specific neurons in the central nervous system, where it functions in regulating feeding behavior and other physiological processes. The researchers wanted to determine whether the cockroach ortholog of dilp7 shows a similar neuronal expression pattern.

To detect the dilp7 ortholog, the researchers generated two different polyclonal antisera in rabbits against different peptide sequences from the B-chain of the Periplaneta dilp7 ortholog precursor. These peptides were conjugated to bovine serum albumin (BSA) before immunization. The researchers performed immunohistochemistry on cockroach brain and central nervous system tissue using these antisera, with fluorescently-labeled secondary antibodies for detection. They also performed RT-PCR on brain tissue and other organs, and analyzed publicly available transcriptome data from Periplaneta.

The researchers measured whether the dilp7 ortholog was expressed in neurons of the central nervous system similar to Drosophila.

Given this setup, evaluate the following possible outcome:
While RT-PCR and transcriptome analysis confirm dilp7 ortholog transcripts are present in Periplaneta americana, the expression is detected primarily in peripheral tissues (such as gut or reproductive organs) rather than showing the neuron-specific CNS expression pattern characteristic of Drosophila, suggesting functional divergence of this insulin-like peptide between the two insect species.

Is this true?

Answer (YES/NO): NO